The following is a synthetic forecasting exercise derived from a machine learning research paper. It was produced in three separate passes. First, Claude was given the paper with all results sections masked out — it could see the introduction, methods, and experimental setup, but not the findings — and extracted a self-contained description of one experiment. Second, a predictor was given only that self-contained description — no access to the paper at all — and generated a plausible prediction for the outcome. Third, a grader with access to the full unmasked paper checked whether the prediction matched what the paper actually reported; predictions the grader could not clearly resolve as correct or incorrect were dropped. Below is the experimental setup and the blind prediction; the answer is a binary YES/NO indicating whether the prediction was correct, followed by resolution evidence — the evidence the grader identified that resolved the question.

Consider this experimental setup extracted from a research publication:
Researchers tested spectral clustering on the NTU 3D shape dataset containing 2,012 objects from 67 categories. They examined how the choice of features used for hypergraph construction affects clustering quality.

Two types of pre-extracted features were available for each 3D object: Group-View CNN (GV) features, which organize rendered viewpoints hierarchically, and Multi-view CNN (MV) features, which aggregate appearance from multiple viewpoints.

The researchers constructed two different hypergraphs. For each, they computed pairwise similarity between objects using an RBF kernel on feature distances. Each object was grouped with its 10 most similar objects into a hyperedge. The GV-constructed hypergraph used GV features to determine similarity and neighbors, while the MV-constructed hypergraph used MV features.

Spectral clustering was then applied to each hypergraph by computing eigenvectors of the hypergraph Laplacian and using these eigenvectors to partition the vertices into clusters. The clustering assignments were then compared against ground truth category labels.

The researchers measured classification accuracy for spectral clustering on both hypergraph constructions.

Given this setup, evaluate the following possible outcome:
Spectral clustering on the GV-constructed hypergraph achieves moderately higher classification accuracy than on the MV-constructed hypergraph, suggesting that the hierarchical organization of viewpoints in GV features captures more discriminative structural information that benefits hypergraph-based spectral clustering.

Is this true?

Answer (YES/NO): YES